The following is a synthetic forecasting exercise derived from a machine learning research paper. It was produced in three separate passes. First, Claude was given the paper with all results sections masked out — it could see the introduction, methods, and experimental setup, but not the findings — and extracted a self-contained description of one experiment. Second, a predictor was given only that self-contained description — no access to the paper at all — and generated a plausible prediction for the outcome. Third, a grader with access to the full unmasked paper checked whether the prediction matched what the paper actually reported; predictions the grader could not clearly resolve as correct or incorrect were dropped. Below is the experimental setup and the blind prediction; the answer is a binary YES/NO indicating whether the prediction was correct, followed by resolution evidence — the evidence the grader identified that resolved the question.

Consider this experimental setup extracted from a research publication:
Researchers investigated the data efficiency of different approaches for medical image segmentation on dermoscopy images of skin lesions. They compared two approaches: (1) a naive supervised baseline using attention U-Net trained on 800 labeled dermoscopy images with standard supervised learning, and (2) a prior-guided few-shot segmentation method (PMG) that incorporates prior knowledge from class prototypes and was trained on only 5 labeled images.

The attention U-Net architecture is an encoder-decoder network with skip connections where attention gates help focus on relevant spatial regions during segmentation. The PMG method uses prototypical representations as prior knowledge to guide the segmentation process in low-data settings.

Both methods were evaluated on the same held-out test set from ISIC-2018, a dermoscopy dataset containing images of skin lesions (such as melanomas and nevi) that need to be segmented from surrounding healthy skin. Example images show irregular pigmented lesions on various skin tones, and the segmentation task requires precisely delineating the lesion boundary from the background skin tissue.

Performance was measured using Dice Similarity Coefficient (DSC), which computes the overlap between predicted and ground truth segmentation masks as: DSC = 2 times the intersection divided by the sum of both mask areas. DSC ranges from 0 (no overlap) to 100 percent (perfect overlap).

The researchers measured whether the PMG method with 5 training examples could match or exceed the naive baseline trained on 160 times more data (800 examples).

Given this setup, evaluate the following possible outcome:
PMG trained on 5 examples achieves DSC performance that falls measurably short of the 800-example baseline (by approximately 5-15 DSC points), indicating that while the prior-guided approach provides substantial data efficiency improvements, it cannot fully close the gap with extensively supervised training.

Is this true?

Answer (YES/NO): NO